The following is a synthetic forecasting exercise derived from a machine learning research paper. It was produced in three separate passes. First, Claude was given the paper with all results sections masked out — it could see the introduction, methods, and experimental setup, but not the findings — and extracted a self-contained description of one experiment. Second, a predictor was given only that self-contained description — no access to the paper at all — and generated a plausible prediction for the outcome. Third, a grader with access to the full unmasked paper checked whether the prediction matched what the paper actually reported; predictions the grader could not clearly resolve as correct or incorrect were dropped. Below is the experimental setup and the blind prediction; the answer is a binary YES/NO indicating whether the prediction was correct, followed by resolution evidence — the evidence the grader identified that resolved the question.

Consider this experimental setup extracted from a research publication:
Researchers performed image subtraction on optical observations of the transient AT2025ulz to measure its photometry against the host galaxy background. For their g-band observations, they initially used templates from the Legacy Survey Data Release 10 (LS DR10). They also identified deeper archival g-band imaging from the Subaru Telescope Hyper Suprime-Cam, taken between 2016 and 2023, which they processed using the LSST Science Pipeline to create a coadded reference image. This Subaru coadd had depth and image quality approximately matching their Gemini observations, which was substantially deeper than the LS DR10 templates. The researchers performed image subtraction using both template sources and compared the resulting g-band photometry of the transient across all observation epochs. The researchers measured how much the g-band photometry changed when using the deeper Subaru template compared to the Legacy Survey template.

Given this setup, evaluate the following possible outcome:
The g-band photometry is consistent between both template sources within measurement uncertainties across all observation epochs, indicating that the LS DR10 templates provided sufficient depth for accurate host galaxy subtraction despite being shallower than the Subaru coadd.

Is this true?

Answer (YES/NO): YES